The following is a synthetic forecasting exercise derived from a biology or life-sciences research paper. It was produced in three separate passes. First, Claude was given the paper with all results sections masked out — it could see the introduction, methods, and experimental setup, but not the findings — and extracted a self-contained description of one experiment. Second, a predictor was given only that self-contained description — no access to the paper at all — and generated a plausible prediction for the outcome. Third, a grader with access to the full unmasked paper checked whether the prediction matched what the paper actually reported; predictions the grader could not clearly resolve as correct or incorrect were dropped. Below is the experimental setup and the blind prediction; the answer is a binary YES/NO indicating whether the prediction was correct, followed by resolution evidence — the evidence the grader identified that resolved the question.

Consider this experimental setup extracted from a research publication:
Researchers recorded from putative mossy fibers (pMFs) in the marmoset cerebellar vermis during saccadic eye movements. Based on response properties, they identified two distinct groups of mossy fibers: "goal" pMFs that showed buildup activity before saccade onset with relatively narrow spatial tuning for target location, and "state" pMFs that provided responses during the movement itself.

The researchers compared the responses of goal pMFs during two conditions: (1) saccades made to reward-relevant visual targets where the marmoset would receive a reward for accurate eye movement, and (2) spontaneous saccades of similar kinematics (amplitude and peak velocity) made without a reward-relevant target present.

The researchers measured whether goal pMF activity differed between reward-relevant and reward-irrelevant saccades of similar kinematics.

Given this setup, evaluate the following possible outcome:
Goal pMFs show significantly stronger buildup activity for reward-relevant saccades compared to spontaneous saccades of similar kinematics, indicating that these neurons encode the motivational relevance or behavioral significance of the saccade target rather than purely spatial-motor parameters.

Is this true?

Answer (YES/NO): YES